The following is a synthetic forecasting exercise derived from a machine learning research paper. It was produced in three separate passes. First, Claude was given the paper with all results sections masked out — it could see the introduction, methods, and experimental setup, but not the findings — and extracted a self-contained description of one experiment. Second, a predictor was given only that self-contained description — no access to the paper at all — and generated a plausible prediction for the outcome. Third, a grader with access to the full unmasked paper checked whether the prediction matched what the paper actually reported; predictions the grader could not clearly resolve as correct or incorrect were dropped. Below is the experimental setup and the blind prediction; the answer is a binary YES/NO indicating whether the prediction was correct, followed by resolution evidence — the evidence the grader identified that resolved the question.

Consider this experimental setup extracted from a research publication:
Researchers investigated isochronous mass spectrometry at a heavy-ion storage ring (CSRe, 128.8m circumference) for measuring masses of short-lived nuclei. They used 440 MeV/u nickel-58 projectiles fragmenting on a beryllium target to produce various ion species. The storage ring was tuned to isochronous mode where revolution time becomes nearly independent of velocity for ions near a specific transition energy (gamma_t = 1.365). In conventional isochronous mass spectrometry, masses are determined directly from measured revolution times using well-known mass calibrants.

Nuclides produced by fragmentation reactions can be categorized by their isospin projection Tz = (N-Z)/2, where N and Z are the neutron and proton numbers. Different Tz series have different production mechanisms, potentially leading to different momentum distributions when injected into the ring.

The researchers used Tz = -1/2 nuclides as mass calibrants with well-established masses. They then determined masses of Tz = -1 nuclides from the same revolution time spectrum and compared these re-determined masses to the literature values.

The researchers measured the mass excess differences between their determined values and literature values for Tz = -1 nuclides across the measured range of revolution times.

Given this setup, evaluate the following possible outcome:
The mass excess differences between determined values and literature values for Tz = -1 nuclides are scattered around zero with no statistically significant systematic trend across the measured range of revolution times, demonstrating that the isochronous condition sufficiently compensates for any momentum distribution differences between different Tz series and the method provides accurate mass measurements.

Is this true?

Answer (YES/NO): NO